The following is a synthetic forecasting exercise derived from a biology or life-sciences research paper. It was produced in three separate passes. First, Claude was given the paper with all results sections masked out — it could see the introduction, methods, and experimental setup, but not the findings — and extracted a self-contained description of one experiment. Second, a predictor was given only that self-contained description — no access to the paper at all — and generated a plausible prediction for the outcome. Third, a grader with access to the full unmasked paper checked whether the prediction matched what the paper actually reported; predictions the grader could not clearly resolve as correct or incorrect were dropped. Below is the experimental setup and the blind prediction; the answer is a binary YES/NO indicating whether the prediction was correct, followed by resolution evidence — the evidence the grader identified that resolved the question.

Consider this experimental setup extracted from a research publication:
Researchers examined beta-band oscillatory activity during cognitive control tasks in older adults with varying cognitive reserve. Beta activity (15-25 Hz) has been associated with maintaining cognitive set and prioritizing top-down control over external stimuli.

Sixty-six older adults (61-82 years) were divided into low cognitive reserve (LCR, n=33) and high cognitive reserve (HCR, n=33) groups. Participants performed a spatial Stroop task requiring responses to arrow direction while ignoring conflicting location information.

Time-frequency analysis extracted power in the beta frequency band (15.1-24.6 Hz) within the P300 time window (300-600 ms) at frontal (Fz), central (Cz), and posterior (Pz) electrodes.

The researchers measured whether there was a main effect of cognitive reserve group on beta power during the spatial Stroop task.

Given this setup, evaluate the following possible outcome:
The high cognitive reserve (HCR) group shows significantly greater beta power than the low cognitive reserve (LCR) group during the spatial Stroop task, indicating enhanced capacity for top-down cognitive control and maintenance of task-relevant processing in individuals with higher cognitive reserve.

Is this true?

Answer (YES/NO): NO